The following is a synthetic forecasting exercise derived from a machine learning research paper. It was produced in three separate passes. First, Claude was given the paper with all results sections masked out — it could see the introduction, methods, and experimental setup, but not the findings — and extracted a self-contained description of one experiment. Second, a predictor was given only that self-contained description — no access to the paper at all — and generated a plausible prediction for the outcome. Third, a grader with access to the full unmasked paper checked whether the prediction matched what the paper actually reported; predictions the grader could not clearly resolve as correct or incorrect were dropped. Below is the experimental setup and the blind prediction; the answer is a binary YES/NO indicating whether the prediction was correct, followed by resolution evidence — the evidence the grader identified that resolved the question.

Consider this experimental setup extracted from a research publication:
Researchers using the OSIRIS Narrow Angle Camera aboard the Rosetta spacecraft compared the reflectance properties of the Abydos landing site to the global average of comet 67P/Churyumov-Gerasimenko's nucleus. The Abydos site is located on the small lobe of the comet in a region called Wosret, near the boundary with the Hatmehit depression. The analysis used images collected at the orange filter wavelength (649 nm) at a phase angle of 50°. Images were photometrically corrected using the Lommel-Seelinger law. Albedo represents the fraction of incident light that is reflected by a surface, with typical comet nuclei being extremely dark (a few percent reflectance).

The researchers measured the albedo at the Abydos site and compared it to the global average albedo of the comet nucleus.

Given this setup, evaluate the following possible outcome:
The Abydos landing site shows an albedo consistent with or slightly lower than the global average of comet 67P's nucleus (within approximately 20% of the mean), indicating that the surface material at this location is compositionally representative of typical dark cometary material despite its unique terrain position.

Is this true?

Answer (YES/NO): YES